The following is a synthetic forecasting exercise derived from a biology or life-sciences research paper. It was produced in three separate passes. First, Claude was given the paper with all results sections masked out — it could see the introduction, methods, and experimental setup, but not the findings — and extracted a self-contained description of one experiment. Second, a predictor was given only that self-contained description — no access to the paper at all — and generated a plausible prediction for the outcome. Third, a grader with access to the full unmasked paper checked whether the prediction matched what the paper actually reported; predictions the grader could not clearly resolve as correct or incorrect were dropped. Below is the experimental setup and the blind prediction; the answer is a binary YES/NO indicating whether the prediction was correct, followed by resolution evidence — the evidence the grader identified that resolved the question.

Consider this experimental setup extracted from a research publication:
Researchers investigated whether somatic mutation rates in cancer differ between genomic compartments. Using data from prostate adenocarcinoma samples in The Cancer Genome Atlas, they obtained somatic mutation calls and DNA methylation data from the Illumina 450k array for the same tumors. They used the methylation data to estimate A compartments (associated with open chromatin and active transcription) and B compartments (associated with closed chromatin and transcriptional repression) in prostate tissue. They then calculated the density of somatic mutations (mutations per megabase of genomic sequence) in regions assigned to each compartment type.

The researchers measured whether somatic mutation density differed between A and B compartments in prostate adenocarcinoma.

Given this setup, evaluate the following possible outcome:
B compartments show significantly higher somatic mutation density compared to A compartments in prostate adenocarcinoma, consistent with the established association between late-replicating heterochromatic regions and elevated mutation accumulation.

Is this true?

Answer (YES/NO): YES